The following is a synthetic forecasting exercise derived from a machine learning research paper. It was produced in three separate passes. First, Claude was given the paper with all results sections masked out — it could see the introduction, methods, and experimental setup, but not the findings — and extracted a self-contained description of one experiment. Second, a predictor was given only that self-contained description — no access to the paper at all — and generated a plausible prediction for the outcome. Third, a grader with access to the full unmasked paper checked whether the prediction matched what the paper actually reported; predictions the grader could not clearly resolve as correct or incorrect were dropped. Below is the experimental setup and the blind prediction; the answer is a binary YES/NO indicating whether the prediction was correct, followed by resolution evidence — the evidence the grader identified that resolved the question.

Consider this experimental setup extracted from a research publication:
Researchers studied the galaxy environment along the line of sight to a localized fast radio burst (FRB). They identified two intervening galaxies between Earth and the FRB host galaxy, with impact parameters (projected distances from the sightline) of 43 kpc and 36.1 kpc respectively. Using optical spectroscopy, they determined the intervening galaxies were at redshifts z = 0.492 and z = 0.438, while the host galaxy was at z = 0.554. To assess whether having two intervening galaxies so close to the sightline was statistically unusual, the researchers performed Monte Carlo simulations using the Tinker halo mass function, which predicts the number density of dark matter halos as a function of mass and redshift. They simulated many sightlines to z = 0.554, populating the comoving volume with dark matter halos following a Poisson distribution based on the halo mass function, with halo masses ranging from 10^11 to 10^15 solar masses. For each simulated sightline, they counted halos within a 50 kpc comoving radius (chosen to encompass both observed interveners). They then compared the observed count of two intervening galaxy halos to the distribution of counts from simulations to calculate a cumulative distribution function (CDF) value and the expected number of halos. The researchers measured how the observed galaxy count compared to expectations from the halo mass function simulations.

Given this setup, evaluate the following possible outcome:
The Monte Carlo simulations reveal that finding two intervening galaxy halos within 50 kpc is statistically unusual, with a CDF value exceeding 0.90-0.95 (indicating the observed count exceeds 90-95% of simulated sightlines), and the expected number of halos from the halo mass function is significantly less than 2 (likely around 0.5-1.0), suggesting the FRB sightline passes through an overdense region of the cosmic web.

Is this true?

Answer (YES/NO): NO